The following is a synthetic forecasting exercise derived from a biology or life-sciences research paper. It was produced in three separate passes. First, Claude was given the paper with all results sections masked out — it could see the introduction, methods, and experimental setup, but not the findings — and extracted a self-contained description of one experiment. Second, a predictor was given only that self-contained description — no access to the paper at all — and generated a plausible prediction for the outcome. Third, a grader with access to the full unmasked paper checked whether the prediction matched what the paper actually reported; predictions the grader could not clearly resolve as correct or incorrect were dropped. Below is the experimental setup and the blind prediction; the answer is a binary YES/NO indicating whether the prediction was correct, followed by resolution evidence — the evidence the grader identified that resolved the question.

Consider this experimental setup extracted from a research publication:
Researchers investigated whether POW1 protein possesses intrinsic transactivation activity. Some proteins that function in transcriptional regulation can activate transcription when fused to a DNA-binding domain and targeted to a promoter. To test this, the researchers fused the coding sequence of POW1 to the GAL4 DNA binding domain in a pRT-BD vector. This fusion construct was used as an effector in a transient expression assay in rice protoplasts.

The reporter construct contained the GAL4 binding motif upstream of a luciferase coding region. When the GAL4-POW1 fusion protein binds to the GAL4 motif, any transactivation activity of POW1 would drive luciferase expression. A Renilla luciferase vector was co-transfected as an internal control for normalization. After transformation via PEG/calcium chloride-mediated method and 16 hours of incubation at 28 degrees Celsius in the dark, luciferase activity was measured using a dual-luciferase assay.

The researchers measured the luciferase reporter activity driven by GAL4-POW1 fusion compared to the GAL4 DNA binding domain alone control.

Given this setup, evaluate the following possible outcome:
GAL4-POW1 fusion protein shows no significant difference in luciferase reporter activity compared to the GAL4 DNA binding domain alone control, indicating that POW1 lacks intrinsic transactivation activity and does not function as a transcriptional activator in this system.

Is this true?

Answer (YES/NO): YES